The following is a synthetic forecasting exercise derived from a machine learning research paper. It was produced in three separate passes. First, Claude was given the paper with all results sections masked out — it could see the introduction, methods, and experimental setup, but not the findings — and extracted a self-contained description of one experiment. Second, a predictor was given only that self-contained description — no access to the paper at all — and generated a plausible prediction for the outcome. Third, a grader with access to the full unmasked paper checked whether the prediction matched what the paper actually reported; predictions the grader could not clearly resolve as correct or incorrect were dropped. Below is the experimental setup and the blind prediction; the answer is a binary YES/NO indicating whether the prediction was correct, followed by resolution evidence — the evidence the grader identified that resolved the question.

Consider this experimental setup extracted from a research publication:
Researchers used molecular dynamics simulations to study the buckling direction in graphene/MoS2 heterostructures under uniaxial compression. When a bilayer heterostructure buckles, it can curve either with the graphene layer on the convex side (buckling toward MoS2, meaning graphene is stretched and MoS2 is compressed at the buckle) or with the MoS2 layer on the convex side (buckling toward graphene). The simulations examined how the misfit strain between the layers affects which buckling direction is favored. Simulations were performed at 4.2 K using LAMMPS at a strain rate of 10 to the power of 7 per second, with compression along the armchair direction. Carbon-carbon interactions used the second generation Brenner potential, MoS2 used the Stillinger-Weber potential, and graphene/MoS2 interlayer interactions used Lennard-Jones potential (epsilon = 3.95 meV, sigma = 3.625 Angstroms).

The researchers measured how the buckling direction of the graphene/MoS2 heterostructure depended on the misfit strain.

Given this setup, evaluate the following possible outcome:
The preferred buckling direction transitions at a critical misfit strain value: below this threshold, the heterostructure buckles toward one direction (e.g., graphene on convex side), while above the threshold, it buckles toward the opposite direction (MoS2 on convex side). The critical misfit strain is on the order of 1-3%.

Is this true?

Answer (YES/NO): NO